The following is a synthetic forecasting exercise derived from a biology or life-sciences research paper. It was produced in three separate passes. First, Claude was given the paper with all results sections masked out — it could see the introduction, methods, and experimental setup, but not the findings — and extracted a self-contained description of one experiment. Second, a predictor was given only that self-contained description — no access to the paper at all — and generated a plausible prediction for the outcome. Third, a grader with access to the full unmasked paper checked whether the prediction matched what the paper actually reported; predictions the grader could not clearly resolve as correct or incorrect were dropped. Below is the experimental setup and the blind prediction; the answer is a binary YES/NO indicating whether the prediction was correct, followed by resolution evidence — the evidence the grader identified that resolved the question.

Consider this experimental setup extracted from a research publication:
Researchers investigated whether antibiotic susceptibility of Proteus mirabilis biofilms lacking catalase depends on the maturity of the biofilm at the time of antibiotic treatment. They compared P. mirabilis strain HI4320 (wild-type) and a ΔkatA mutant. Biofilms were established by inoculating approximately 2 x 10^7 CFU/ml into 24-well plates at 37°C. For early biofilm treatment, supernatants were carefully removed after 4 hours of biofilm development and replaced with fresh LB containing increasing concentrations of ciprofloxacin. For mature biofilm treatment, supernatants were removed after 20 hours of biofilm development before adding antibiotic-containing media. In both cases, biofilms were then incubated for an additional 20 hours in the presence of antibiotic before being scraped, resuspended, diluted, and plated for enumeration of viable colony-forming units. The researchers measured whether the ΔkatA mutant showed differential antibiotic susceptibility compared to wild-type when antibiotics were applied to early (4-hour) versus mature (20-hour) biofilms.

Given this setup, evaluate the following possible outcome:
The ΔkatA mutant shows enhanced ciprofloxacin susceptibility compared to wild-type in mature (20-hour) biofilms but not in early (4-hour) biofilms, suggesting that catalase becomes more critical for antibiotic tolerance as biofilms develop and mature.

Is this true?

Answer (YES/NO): NO